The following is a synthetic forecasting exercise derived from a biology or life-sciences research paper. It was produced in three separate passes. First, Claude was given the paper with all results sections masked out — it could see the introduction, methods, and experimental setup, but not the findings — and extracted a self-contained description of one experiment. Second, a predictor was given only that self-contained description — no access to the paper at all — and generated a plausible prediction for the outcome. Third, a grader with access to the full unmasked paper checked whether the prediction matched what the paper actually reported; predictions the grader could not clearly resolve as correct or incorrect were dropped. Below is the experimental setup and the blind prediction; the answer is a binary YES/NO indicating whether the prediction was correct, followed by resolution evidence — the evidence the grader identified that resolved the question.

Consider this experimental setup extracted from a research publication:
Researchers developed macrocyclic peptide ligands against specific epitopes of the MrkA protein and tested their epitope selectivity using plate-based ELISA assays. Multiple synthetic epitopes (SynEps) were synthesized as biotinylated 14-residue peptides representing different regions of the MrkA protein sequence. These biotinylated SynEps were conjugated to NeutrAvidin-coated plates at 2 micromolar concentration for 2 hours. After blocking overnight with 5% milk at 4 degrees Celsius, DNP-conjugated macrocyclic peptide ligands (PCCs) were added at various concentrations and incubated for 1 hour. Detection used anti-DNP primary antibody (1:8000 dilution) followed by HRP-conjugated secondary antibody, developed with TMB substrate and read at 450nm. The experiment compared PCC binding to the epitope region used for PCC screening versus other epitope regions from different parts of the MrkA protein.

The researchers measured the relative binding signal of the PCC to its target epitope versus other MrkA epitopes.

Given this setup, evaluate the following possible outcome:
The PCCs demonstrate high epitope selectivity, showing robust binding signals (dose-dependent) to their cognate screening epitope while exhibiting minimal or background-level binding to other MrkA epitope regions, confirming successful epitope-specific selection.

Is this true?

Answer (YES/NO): NO